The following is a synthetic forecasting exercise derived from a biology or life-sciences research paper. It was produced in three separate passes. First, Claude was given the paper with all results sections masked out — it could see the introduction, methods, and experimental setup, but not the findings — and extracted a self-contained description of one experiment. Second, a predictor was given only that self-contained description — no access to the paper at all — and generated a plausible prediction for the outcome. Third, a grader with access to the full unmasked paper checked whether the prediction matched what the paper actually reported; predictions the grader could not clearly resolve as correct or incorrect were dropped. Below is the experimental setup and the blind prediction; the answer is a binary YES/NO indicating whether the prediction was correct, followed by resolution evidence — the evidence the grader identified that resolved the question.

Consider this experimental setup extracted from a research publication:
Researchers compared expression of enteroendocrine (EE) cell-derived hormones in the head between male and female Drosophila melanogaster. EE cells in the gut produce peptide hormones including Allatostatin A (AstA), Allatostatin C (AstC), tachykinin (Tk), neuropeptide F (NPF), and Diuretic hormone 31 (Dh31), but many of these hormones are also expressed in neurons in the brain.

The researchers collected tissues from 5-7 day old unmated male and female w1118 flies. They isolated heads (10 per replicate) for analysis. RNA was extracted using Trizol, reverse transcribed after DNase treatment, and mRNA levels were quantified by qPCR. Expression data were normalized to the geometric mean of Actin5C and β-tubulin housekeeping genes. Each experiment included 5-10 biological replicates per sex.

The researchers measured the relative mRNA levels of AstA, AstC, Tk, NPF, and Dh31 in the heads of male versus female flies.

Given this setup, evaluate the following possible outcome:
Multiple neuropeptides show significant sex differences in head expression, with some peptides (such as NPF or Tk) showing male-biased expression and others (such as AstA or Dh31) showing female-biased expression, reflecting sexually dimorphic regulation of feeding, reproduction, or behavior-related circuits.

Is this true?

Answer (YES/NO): NO